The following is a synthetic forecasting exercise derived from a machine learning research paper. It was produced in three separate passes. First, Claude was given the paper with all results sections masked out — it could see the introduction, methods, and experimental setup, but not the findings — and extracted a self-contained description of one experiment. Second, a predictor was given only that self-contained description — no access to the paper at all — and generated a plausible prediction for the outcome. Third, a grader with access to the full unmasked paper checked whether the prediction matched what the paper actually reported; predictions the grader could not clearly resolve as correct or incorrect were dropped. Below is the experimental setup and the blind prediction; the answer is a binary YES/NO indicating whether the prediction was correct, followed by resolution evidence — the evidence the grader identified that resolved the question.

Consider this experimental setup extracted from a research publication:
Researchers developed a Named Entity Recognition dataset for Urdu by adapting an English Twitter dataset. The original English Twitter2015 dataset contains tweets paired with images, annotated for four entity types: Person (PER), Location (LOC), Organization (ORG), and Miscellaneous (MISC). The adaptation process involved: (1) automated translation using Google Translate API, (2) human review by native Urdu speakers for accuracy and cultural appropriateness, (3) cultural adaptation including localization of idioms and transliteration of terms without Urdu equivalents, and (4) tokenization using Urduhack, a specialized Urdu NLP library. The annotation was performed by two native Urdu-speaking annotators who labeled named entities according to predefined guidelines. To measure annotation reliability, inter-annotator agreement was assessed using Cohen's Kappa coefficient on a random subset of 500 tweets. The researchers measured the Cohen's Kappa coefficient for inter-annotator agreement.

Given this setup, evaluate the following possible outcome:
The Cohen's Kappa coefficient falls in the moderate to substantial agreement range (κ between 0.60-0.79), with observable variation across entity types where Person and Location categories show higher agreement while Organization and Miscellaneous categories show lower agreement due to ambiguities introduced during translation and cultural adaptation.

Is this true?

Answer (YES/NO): YES